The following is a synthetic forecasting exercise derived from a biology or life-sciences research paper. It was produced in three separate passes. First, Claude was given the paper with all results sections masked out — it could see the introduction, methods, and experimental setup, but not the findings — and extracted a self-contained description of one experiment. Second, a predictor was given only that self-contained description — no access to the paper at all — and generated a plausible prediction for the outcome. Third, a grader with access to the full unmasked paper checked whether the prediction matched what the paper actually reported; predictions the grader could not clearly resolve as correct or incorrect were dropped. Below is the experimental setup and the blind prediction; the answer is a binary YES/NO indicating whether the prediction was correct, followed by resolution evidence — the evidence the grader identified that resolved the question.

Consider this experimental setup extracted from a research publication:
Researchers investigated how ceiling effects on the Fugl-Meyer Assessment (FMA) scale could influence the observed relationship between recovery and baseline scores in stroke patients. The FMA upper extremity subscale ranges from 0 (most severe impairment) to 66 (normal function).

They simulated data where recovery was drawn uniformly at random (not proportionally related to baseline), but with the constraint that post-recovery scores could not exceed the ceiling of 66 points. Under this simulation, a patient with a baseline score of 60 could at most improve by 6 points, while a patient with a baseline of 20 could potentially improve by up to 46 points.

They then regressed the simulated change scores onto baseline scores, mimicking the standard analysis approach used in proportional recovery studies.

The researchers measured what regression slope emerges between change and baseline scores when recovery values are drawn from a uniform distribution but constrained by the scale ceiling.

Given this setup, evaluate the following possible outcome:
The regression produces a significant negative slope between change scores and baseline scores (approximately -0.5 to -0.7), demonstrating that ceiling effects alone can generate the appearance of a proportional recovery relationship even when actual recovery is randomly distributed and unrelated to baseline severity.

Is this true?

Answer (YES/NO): NO